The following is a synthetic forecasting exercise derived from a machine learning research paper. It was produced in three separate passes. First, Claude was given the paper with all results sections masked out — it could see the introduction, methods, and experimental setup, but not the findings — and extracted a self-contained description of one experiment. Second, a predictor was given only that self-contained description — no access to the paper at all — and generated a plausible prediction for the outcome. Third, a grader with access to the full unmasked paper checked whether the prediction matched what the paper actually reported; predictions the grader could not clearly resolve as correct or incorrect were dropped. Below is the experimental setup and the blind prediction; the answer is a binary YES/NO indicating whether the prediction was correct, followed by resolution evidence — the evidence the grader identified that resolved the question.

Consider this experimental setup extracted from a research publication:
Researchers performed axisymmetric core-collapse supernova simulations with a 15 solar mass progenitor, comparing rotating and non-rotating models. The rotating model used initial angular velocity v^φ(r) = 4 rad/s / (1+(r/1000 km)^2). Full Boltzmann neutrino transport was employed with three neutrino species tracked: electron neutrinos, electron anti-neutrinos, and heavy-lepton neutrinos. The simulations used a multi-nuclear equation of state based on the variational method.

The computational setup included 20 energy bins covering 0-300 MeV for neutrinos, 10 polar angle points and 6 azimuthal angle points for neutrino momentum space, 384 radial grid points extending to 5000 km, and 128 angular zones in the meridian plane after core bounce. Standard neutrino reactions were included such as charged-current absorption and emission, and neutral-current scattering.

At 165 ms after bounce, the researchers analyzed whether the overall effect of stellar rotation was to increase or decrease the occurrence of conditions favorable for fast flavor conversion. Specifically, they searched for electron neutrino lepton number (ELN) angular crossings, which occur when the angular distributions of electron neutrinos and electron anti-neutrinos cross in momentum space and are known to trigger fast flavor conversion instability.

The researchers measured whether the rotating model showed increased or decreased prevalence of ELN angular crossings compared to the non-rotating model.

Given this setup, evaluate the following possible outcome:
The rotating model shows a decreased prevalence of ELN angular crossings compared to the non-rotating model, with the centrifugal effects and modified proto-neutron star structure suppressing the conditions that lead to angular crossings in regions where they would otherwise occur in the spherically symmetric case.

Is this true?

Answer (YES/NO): NO